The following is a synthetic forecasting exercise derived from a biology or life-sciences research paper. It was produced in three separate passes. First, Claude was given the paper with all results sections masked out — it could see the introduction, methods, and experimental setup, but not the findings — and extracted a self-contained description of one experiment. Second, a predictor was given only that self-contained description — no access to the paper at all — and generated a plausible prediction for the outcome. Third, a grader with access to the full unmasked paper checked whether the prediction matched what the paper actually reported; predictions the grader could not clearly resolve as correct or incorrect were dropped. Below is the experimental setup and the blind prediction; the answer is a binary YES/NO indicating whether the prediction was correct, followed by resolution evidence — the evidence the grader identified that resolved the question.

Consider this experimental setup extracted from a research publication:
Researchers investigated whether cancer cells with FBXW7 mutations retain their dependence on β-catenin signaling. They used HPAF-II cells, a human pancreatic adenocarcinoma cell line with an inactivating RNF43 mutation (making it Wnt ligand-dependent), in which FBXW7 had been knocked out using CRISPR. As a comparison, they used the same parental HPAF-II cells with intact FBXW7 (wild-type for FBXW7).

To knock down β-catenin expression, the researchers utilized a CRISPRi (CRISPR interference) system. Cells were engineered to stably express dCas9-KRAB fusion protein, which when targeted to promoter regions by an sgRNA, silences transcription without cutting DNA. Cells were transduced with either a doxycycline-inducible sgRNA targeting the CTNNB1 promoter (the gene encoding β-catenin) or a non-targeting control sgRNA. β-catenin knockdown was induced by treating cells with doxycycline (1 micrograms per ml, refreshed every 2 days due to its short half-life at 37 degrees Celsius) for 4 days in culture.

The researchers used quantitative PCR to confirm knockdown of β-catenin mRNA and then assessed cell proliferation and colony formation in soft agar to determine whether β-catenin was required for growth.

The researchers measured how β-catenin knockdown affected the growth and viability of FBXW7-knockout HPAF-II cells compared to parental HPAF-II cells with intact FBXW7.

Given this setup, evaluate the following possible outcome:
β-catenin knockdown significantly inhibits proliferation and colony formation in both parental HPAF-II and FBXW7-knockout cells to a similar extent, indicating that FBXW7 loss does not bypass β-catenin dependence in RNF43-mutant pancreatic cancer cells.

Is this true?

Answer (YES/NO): NO